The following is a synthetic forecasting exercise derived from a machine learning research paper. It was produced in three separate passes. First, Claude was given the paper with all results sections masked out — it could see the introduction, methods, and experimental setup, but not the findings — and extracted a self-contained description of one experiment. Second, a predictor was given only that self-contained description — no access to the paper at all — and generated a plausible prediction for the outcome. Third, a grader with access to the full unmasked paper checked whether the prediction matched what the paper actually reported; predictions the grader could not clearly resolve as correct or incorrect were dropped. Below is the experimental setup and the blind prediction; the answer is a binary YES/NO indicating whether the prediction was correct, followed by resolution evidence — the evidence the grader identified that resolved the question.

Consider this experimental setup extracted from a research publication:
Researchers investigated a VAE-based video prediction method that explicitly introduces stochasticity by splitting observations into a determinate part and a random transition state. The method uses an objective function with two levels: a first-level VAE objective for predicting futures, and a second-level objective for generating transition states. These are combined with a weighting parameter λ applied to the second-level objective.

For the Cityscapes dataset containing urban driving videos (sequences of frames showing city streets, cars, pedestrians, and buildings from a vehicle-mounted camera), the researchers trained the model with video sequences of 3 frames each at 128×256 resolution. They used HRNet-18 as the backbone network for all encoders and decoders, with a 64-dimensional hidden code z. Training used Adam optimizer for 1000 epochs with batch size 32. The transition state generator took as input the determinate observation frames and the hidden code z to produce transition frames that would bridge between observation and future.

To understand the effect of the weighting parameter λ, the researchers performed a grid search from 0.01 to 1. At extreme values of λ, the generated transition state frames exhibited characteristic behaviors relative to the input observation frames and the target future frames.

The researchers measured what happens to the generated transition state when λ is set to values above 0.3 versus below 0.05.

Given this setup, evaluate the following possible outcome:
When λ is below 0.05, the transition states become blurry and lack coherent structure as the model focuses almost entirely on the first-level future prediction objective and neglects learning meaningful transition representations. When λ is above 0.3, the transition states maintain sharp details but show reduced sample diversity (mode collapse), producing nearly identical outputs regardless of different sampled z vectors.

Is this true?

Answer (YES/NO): NO